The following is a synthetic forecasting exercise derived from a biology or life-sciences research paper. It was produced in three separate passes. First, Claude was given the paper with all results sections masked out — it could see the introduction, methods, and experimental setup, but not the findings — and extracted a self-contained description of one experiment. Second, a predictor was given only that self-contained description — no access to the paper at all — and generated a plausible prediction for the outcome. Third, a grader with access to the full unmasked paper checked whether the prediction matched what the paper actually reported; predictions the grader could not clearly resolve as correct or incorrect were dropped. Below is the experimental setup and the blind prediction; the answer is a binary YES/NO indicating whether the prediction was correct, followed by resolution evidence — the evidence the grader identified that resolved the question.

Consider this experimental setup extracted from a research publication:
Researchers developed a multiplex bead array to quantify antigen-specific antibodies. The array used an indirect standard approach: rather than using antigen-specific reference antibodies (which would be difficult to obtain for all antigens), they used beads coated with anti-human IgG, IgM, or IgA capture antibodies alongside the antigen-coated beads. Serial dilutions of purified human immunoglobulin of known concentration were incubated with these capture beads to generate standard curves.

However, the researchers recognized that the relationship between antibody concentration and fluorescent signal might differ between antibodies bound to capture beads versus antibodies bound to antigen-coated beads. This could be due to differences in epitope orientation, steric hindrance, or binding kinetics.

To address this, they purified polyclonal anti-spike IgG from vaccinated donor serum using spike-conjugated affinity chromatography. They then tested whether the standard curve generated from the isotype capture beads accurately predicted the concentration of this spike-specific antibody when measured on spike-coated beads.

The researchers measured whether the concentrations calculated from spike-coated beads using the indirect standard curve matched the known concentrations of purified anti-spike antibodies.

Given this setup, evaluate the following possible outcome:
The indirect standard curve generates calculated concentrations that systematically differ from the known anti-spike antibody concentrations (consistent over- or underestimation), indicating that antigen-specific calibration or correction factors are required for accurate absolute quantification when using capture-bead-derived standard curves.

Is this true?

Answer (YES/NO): YES